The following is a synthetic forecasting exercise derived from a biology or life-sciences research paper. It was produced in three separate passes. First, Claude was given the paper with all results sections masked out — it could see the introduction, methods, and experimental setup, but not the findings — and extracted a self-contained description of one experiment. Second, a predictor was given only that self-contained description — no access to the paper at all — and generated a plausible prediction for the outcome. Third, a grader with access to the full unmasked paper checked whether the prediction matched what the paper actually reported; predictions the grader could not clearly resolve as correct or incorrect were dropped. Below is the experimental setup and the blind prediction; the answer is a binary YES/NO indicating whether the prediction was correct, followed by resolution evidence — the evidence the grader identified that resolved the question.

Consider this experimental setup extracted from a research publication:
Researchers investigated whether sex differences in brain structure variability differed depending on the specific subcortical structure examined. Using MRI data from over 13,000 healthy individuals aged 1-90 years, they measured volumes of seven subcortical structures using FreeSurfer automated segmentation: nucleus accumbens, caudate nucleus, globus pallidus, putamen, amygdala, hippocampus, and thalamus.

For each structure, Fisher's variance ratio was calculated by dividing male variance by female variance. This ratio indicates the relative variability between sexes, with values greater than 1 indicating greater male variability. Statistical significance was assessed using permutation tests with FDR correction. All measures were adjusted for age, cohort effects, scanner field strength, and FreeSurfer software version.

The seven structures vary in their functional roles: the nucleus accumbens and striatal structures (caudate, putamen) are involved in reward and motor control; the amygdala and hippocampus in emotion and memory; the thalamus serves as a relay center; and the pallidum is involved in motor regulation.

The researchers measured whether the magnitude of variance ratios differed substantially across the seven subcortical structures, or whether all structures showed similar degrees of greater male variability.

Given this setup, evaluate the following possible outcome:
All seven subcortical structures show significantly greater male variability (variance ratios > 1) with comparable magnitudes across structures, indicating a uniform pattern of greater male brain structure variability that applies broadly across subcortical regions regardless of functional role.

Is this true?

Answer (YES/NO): NO